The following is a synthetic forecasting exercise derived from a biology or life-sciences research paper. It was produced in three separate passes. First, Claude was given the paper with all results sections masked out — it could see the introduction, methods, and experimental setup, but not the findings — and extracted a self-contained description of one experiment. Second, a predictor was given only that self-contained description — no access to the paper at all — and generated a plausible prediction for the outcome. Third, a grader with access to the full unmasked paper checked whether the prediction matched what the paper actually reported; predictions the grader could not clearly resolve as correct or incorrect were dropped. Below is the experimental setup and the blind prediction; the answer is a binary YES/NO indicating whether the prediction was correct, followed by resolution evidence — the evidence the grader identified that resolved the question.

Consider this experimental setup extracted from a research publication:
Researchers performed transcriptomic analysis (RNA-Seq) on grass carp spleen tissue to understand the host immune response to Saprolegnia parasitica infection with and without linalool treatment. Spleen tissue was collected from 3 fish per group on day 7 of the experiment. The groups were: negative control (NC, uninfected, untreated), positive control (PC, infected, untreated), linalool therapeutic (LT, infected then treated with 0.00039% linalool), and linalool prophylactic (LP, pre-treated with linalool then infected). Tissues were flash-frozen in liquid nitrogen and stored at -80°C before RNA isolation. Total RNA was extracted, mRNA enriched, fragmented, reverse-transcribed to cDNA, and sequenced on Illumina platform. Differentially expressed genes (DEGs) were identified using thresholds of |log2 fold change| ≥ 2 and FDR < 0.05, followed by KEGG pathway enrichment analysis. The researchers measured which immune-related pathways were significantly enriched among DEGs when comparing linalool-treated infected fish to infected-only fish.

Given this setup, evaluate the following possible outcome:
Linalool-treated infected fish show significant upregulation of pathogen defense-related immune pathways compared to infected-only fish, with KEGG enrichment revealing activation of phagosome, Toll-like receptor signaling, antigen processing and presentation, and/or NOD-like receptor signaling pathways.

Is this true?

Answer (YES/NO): YES